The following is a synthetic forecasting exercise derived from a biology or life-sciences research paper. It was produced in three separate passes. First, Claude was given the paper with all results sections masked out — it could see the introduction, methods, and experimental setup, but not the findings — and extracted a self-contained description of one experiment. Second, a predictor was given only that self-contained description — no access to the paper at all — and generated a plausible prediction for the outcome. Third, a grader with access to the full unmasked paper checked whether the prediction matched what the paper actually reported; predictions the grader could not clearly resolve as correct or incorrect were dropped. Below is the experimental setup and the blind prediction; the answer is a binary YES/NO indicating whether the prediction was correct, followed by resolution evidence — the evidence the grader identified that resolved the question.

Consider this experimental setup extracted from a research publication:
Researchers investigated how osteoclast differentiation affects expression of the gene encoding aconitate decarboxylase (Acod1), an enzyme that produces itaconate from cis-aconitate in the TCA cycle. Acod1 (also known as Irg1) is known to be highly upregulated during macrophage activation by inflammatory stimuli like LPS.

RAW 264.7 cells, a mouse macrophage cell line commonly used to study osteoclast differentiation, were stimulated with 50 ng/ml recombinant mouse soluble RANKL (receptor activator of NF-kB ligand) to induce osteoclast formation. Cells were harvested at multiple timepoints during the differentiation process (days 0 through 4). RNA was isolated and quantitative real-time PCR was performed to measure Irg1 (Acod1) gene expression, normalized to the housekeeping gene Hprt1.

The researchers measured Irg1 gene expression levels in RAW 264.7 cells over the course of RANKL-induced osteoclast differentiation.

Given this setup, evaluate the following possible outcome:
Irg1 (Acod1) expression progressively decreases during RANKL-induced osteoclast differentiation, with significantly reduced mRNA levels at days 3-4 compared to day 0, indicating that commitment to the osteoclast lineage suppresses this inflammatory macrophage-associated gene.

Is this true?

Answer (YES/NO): NO